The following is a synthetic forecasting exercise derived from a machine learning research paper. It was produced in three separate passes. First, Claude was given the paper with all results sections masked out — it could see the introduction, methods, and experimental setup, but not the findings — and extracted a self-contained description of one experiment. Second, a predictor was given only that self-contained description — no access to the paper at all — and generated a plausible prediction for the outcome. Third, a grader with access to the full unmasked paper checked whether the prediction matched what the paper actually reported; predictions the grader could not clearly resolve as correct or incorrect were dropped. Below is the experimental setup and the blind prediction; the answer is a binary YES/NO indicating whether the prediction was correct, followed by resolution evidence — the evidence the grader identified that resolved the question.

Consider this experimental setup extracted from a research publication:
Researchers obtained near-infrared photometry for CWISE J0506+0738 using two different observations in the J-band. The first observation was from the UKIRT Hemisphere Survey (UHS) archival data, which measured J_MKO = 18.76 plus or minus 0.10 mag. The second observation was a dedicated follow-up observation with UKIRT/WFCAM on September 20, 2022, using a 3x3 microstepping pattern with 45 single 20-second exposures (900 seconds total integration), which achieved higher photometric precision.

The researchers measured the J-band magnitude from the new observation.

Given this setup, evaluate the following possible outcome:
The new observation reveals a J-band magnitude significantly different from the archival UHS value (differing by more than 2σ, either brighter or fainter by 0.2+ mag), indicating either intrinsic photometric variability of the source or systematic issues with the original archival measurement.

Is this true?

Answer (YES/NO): YES